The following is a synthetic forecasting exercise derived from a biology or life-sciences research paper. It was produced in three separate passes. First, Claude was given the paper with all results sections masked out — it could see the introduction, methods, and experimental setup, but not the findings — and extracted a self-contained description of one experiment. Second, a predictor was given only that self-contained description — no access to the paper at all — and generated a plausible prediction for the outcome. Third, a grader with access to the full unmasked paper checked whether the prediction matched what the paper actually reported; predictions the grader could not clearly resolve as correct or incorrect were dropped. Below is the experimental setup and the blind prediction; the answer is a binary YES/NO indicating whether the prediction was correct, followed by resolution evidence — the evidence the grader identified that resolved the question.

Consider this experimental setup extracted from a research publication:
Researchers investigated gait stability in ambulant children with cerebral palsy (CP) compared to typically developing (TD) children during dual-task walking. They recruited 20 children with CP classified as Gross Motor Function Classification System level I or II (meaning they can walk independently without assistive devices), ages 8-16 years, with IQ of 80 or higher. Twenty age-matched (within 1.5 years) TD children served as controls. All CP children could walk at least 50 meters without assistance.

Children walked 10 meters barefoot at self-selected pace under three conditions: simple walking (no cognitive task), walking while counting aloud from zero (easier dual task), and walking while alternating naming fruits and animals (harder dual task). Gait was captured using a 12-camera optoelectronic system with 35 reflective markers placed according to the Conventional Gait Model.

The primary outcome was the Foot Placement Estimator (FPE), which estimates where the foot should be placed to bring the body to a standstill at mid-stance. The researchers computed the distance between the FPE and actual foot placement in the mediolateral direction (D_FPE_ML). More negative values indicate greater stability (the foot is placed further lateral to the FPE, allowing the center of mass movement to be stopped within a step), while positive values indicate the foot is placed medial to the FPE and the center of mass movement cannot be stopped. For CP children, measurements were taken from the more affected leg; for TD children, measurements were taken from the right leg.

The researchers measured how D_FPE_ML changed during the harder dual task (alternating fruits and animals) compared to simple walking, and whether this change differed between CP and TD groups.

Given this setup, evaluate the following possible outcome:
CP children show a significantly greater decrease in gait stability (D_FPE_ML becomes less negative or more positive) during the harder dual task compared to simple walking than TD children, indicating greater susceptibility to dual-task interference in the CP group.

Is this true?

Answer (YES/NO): NO